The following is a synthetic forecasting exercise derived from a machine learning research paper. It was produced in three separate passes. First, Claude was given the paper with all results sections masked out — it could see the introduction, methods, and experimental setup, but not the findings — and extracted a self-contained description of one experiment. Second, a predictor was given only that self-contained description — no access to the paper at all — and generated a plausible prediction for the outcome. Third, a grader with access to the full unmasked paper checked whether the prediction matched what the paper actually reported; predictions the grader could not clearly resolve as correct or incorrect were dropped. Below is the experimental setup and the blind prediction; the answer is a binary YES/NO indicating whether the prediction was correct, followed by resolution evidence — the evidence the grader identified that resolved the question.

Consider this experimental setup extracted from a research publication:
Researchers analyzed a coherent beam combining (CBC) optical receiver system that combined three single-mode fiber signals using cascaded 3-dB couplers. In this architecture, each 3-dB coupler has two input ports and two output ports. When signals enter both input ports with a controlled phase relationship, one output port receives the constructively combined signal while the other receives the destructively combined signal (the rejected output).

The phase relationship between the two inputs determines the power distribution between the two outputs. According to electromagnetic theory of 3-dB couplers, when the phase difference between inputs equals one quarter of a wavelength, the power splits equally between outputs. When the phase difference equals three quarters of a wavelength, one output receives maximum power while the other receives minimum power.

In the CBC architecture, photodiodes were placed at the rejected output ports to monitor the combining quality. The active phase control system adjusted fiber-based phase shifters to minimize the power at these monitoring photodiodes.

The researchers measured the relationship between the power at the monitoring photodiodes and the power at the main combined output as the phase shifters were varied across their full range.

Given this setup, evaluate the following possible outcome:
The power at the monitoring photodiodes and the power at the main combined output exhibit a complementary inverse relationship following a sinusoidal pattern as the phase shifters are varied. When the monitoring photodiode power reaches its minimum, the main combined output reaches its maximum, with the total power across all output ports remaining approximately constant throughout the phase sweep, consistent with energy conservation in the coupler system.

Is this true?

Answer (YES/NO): YES